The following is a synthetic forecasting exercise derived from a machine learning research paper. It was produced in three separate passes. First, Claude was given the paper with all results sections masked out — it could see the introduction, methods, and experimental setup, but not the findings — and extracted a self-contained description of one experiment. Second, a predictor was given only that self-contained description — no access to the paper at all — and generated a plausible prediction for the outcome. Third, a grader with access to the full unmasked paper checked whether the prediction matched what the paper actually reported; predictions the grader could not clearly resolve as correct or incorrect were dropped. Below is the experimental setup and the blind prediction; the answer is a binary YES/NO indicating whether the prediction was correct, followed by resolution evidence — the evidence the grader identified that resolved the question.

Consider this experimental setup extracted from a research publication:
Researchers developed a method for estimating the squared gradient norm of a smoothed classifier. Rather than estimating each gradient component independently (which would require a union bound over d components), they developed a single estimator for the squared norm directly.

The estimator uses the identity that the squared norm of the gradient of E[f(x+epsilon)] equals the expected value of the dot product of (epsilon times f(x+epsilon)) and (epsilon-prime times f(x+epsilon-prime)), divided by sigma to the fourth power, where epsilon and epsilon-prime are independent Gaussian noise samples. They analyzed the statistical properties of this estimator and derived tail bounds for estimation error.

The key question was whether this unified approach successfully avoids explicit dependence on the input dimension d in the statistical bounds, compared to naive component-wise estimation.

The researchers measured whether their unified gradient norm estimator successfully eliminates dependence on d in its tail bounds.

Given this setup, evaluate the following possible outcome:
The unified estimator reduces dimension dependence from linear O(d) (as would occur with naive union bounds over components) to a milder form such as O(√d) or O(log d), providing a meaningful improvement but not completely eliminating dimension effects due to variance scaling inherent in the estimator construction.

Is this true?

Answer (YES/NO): YES